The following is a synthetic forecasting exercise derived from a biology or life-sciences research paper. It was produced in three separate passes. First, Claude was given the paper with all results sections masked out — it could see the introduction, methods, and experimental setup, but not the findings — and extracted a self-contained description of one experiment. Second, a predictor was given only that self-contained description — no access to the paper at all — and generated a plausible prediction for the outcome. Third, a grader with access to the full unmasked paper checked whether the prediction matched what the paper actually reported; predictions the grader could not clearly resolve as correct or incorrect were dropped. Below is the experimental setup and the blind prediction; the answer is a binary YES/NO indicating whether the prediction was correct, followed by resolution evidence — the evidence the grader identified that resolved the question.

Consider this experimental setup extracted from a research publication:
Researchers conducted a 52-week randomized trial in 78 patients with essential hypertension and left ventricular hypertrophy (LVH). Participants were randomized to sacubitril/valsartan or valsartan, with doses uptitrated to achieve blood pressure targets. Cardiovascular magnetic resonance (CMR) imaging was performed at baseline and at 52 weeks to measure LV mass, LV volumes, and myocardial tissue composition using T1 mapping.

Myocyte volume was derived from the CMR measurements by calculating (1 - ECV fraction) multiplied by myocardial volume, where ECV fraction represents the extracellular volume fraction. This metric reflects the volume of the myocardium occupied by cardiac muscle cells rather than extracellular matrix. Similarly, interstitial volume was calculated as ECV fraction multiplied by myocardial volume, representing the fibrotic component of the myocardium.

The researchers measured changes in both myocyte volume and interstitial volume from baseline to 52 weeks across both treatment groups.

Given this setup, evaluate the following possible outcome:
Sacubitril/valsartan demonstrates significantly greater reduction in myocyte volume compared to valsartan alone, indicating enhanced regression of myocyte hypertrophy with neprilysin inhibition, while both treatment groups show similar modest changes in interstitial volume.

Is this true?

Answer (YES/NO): NO